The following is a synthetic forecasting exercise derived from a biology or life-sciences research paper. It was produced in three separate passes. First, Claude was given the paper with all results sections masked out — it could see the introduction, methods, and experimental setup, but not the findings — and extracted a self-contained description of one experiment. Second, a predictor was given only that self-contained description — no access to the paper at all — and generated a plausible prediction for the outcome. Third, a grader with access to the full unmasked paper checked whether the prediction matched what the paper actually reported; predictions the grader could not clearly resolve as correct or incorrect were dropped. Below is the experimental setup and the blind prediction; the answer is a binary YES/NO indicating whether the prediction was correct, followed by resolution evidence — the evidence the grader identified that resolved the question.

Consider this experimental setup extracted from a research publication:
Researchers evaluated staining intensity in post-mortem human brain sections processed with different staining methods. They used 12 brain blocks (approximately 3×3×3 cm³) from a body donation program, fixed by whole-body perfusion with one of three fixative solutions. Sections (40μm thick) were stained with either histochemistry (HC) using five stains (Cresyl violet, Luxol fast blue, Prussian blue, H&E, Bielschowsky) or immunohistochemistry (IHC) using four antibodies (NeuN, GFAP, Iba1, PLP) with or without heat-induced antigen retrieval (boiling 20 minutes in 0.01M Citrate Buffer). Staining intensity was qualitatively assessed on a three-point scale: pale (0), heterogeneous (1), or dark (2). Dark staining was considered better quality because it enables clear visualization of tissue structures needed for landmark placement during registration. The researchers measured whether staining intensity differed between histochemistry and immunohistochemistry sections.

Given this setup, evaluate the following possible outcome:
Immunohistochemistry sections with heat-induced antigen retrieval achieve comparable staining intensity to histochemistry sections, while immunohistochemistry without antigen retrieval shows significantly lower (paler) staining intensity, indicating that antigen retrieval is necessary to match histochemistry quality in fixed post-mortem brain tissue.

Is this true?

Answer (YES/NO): NO